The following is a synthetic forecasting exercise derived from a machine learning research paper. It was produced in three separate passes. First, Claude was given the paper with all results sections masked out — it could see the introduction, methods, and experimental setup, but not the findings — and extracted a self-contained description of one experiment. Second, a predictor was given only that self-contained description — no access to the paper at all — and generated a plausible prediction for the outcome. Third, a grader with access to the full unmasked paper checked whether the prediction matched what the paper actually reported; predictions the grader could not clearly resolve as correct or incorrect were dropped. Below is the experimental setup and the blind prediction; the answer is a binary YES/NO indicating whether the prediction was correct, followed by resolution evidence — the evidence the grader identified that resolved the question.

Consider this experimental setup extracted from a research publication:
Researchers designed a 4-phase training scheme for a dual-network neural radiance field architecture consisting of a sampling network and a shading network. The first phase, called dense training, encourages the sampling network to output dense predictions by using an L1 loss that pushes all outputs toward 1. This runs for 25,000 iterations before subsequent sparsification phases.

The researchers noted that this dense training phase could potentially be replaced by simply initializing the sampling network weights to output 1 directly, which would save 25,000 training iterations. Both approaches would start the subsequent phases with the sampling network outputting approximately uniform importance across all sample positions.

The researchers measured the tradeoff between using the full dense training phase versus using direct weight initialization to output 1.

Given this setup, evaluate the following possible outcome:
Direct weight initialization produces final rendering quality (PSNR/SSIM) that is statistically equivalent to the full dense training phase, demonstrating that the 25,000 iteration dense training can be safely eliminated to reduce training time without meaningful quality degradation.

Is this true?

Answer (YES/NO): NO